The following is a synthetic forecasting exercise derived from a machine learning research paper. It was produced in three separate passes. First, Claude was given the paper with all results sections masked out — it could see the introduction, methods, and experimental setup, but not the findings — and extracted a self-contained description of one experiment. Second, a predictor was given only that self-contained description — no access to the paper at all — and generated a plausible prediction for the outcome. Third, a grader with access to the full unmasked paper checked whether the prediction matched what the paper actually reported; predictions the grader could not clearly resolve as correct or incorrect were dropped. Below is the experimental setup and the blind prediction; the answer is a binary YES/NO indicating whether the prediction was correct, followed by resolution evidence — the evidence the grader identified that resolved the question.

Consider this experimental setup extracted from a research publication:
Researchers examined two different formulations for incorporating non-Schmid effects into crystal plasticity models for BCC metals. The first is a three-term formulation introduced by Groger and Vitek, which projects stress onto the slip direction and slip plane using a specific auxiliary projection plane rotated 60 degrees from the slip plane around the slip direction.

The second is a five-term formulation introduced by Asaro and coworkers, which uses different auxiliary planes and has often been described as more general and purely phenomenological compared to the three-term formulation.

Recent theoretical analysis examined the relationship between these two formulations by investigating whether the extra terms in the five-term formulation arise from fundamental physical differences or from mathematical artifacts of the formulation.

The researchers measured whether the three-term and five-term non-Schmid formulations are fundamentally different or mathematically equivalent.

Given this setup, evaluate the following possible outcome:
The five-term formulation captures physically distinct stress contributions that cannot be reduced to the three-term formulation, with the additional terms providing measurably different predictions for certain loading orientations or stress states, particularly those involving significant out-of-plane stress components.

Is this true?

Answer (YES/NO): NO